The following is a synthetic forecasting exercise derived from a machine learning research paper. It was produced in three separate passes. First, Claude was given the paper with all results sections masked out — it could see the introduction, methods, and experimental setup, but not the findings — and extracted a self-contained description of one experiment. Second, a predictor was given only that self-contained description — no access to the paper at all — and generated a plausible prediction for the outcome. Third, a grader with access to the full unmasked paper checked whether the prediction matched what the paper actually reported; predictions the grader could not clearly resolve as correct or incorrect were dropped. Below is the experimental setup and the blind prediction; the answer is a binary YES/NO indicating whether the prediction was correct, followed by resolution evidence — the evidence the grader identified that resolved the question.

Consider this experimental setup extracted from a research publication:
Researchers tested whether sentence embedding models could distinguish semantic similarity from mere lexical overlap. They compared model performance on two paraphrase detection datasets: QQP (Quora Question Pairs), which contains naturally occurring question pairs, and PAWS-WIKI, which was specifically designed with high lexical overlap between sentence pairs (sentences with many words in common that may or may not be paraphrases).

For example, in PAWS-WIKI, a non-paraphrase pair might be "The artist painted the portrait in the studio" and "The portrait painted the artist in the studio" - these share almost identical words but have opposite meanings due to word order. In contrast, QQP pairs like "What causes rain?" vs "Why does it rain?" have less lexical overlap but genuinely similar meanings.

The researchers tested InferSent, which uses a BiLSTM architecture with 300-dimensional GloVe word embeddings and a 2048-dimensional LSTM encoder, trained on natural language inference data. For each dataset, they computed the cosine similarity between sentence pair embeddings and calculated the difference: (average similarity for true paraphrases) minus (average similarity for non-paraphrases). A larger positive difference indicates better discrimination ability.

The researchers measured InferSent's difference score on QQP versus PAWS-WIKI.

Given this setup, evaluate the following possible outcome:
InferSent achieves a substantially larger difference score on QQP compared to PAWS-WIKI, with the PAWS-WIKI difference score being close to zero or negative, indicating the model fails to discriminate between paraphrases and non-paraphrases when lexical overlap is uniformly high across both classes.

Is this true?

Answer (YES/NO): YES